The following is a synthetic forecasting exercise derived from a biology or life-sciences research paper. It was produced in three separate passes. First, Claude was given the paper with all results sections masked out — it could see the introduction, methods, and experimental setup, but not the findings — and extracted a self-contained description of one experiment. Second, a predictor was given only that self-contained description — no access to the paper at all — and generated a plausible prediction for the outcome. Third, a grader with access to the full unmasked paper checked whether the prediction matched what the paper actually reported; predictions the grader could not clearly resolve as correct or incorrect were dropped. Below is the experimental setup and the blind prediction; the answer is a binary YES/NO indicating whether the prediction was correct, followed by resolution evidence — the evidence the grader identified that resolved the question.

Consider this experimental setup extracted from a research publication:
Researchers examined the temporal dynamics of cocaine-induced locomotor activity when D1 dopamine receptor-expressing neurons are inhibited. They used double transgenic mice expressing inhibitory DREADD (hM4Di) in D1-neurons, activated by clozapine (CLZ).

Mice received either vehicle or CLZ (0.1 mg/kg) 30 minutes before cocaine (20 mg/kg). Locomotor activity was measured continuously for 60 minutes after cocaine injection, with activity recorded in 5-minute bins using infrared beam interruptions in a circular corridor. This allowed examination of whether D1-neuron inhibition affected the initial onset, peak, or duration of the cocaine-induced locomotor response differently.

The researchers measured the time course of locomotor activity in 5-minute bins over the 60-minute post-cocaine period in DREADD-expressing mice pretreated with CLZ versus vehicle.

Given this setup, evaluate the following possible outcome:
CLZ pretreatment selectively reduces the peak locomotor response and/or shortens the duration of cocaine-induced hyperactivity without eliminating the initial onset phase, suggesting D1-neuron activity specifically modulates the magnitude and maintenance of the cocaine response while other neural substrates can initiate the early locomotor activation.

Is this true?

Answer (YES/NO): NO